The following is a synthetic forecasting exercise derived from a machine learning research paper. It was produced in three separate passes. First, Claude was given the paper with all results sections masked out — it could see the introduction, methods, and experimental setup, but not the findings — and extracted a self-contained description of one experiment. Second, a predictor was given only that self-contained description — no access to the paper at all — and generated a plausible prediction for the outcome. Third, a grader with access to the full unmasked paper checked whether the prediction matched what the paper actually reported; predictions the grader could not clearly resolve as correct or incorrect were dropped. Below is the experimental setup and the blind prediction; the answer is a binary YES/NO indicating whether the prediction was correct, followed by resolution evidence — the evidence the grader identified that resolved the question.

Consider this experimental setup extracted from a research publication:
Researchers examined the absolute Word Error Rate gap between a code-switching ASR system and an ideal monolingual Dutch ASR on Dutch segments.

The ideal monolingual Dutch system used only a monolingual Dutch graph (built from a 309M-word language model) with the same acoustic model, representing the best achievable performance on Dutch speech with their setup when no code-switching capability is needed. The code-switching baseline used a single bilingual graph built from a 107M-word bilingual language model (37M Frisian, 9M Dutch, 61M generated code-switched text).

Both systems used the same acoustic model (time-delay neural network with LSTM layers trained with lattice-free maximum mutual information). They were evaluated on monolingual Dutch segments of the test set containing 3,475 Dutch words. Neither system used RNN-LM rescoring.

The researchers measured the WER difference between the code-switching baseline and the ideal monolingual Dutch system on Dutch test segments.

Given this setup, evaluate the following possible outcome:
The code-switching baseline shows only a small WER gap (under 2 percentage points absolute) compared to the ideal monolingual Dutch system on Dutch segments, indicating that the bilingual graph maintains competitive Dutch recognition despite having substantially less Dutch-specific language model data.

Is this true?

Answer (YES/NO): NO